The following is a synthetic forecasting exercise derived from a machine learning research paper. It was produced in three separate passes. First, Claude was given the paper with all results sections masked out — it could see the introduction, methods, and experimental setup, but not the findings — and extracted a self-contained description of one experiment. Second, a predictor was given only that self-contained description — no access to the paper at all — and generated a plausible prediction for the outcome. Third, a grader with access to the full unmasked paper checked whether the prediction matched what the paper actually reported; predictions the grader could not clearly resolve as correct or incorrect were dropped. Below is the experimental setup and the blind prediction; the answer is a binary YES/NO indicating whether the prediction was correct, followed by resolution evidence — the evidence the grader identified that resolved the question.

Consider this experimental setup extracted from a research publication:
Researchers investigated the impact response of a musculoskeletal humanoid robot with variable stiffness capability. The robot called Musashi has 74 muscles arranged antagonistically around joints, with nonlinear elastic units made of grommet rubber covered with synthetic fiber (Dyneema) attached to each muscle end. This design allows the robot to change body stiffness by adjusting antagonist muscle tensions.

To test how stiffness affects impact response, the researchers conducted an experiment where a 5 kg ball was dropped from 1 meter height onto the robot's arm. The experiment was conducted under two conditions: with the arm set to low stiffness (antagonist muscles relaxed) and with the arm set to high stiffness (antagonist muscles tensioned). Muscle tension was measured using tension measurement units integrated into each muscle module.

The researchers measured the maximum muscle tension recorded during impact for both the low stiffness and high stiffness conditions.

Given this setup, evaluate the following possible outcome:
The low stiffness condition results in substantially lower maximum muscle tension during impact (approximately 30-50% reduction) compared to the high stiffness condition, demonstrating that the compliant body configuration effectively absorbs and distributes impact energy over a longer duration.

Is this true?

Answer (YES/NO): YES